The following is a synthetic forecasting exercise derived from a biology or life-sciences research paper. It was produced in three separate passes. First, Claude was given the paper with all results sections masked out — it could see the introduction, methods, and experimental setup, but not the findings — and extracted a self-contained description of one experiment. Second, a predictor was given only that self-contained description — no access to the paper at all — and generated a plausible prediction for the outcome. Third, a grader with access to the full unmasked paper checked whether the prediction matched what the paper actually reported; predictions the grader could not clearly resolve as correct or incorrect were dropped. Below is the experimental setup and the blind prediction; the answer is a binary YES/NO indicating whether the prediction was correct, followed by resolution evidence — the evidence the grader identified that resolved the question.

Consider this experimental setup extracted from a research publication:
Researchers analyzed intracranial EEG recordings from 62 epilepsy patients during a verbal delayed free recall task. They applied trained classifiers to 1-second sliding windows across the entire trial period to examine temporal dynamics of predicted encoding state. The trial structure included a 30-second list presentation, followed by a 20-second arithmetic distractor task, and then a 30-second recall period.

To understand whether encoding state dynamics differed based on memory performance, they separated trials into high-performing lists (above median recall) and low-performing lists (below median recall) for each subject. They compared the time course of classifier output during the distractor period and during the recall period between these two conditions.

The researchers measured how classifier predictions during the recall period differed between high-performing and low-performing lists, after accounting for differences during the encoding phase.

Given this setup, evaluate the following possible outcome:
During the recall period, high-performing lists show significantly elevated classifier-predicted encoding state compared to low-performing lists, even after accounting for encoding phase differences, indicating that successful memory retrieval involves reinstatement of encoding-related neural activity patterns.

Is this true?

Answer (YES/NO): NO